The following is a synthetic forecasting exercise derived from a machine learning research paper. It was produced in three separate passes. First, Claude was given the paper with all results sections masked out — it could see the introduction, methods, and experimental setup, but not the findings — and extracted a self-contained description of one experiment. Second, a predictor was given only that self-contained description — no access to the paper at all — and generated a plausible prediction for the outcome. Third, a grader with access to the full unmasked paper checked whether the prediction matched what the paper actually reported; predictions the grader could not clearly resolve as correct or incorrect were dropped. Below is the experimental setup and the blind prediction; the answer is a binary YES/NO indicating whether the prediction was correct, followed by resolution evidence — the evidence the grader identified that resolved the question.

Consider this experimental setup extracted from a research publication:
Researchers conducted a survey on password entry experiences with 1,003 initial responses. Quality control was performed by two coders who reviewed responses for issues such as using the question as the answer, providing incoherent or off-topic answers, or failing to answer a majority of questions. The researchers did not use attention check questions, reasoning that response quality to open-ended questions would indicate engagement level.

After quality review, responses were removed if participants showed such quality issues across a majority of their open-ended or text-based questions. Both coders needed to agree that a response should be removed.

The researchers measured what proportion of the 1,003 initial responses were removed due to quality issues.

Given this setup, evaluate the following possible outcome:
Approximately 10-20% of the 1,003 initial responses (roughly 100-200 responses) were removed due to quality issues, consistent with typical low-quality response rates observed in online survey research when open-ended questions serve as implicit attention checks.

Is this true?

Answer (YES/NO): NO